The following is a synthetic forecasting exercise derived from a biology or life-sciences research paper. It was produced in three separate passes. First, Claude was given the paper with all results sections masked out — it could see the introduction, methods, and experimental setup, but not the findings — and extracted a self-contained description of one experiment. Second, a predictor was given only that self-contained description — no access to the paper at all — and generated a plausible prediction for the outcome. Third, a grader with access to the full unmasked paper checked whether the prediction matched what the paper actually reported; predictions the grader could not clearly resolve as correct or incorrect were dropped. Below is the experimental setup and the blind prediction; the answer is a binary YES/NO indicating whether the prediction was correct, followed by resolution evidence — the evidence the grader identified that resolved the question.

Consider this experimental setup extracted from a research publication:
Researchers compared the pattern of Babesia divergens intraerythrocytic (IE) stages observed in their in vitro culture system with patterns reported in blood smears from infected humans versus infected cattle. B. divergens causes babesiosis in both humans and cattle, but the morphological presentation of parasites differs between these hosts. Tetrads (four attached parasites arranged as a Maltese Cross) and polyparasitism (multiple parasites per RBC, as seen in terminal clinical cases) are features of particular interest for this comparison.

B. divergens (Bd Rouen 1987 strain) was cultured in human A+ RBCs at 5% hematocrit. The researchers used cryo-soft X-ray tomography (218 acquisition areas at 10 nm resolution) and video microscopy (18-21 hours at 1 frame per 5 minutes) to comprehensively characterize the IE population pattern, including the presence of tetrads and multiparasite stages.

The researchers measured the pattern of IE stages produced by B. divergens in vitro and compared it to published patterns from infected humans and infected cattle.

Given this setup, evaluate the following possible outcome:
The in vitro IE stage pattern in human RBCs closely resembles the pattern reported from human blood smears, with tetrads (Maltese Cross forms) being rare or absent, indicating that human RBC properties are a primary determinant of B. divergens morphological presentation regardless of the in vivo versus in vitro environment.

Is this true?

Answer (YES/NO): NO